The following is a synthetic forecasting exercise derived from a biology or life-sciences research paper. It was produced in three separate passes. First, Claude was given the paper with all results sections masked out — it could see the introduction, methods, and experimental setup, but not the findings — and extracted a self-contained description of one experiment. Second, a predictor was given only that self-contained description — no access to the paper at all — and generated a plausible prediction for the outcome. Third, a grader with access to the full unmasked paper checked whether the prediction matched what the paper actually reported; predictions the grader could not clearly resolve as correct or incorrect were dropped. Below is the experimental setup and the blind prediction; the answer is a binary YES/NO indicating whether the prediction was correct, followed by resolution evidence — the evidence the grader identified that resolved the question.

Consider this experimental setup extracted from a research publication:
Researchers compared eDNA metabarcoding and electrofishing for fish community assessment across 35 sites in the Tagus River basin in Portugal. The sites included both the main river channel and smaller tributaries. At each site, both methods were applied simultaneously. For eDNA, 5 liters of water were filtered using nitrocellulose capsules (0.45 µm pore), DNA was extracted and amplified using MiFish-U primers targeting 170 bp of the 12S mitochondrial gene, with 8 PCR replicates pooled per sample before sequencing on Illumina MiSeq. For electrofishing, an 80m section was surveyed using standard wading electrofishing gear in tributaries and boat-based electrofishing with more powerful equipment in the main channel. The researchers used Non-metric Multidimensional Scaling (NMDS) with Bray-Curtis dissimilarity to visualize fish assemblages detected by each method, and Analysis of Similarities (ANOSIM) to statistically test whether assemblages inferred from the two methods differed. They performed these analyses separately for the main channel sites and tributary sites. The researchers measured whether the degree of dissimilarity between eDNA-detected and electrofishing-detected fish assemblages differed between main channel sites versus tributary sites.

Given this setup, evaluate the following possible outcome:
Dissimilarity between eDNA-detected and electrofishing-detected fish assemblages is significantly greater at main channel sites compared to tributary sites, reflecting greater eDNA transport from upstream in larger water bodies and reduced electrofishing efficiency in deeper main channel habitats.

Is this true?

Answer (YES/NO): YES